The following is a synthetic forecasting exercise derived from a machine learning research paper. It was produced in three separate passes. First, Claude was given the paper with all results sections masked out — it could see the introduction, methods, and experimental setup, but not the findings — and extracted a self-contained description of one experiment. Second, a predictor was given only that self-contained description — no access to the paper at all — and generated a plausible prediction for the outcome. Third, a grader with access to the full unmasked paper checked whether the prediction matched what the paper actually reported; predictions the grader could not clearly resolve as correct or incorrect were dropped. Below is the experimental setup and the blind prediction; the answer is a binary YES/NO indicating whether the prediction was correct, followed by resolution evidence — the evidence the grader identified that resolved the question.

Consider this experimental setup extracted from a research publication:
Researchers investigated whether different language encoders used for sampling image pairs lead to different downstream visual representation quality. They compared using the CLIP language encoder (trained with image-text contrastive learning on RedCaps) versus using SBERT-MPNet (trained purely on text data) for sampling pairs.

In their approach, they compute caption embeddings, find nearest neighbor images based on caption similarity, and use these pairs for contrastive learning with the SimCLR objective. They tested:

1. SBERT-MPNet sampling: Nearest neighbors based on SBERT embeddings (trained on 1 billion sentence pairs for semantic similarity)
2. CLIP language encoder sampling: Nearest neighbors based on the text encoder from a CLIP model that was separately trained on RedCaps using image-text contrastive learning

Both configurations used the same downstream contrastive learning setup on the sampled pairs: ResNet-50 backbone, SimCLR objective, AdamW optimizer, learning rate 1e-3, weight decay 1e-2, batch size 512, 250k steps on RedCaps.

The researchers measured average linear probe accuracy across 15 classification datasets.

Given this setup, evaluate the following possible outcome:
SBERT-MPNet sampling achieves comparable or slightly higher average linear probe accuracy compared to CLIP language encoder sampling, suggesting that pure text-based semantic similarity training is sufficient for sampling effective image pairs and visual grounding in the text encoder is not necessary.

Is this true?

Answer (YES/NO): NO